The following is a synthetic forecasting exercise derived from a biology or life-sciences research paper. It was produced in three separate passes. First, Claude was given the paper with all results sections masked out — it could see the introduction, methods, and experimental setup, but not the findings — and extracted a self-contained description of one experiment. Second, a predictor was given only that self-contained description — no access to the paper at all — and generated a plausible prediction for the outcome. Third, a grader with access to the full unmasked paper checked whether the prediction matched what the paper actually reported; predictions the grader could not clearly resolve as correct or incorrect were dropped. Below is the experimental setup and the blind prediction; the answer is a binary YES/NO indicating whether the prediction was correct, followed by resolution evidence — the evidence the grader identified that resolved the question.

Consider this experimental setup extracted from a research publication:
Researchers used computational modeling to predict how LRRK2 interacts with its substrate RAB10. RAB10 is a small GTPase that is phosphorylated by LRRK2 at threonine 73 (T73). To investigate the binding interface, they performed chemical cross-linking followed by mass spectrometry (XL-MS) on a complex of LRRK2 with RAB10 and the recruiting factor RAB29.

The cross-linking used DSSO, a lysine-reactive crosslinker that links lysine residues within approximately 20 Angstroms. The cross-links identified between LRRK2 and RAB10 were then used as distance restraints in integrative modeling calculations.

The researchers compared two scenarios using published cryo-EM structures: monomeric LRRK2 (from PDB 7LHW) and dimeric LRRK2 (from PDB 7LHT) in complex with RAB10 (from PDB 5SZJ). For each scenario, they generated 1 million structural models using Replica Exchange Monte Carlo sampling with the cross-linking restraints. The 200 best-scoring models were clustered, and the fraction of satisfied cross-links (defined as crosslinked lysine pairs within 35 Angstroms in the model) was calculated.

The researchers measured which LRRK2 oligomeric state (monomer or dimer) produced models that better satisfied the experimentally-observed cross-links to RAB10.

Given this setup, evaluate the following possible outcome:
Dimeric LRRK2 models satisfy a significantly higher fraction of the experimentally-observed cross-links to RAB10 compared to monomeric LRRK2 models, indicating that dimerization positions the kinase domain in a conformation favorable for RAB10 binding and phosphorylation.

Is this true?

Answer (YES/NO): NO